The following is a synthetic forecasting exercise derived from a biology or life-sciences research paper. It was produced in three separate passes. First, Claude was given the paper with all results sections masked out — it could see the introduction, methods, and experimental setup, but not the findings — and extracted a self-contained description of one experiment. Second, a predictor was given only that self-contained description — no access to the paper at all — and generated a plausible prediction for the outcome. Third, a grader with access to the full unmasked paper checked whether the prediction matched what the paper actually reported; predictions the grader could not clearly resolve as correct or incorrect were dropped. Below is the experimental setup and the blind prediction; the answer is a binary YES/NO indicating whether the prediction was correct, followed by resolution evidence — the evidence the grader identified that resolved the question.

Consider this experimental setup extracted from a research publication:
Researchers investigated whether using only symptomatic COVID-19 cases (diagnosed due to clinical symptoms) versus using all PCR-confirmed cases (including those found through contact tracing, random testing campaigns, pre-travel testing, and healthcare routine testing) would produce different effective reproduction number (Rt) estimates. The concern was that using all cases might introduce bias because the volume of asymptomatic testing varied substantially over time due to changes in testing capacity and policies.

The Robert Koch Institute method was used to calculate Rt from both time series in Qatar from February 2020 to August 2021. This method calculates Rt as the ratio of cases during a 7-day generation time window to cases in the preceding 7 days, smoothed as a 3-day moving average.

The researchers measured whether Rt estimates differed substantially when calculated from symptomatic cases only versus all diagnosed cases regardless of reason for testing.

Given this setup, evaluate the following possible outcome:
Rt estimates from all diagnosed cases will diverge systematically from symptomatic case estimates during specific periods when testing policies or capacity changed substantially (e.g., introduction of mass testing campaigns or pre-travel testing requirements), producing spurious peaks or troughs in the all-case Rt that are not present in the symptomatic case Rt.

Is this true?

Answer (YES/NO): NO